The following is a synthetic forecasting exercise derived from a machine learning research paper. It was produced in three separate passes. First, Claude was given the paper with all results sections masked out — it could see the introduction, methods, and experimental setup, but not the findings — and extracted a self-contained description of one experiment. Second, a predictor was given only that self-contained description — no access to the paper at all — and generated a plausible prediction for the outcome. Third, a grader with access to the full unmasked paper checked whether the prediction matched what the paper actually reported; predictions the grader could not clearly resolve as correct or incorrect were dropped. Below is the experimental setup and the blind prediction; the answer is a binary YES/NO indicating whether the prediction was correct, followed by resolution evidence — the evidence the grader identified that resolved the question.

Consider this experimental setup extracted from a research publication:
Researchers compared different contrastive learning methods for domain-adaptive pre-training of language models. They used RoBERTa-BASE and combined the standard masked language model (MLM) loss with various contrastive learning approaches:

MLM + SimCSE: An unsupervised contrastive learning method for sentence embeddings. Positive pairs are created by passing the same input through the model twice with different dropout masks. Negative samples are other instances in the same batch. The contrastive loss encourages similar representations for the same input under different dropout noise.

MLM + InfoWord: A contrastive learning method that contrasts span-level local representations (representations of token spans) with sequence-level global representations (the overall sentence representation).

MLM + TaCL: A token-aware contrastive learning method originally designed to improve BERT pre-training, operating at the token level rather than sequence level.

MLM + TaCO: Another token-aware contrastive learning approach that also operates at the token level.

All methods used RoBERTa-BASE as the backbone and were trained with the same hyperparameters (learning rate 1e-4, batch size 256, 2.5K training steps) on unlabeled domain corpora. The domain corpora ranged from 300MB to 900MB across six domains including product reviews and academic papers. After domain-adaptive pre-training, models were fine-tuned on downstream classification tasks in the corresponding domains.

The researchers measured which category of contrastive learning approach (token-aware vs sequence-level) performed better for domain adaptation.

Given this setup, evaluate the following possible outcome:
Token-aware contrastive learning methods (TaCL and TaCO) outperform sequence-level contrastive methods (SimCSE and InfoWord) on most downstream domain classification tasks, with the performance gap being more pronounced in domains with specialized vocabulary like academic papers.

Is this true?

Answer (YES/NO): NO